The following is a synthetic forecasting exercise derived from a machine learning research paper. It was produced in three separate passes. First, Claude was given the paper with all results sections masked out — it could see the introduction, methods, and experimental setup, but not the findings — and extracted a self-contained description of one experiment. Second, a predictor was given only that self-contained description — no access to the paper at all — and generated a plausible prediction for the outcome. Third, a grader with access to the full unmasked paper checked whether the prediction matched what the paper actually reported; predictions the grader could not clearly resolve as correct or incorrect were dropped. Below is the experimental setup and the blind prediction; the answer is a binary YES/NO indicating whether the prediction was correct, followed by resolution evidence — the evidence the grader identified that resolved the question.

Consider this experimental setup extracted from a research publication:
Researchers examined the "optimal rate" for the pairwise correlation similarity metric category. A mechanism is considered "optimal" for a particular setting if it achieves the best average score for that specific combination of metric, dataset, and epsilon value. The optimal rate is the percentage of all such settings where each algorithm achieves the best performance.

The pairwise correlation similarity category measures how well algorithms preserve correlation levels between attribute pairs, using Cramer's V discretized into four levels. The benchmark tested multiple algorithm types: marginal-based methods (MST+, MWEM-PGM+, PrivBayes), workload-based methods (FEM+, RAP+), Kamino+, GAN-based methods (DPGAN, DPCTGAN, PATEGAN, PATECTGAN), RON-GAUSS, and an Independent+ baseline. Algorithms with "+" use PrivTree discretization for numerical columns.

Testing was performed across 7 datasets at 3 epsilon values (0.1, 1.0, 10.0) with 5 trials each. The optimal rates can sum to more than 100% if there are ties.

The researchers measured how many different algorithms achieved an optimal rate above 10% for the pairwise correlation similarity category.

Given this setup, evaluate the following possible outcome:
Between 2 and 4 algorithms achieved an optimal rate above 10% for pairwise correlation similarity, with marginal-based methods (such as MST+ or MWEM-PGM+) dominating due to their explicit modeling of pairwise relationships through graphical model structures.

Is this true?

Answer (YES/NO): YES